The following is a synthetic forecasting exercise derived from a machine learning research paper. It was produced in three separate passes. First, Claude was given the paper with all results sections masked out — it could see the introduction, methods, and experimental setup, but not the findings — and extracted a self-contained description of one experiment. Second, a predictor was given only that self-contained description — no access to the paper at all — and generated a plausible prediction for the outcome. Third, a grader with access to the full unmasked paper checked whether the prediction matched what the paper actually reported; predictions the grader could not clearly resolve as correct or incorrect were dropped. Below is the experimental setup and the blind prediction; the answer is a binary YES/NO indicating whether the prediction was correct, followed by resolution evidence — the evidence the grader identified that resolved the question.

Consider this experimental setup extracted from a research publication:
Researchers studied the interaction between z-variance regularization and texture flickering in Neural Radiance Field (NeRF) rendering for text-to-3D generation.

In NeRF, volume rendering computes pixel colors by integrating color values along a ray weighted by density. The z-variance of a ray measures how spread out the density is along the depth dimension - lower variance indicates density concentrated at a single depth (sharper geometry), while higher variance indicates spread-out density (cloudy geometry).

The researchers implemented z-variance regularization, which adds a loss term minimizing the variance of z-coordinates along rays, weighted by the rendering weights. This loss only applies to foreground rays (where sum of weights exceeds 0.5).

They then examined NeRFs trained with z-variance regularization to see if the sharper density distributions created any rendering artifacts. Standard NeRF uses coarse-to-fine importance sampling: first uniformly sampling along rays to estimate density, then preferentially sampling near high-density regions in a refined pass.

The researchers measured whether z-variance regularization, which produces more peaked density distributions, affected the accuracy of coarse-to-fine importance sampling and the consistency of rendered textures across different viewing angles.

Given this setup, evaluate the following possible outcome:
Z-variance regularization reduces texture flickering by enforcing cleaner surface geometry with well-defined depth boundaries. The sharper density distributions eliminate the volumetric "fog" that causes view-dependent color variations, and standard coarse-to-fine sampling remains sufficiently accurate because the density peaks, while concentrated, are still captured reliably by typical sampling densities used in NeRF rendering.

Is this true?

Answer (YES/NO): NO